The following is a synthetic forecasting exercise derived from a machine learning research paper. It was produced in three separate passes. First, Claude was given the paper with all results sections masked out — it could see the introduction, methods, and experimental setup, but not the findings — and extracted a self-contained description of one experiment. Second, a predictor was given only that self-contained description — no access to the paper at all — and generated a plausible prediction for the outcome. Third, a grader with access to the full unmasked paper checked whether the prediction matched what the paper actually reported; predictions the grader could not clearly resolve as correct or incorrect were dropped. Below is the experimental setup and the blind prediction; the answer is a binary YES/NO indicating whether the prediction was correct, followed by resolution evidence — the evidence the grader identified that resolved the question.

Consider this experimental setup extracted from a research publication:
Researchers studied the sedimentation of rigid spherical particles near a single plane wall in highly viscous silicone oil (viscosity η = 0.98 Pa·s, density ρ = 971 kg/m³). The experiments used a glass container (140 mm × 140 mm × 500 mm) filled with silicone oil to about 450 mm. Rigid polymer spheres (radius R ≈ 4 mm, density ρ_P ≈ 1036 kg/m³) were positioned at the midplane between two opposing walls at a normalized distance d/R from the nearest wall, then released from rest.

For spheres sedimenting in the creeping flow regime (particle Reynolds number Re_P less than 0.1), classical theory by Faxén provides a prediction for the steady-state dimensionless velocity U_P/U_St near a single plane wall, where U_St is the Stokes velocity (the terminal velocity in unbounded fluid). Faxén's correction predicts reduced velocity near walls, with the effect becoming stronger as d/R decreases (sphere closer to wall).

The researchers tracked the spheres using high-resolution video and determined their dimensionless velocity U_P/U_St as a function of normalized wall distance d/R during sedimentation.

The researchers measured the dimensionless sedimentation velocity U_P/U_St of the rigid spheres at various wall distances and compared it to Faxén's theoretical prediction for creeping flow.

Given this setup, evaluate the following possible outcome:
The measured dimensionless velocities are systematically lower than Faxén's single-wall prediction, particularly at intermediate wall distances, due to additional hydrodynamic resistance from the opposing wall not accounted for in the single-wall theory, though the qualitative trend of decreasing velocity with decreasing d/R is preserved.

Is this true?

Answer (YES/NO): NO